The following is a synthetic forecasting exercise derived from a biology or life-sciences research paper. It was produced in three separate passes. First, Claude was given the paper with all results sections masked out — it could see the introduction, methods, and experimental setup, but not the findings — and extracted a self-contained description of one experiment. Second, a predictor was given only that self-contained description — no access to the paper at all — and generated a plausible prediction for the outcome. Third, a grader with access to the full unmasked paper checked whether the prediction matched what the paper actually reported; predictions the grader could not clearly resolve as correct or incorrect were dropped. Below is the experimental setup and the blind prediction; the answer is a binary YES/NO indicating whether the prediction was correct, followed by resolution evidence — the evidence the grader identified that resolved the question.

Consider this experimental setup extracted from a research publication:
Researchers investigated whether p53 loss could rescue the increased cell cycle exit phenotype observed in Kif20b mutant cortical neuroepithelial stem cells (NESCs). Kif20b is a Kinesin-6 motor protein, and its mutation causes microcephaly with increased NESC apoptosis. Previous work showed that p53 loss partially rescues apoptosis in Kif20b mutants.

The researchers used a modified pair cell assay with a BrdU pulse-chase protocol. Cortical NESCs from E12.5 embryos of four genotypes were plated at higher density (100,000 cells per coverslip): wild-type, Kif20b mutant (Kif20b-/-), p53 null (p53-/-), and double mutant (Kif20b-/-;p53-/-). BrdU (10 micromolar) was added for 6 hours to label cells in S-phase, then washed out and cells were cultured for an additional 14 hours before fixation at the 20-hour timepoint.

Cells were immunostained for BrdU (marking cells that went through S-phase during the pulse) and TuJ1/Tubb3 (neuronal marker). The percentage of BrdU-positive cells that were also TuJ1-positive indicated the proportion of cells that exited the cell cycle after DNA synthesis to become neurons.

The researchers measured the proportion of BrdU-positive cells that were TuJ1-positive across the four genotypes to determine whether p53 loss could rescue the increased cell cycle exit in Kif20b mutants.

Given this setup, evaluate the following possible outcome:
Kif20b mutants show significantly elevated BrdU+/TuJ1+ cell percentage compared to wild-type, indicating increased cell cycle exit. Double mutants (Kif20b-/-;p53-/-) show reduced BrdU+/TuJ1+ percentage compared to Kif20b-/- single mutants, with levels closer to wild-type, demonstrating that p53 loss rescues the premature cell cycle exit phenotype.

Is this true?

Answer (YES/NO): NO